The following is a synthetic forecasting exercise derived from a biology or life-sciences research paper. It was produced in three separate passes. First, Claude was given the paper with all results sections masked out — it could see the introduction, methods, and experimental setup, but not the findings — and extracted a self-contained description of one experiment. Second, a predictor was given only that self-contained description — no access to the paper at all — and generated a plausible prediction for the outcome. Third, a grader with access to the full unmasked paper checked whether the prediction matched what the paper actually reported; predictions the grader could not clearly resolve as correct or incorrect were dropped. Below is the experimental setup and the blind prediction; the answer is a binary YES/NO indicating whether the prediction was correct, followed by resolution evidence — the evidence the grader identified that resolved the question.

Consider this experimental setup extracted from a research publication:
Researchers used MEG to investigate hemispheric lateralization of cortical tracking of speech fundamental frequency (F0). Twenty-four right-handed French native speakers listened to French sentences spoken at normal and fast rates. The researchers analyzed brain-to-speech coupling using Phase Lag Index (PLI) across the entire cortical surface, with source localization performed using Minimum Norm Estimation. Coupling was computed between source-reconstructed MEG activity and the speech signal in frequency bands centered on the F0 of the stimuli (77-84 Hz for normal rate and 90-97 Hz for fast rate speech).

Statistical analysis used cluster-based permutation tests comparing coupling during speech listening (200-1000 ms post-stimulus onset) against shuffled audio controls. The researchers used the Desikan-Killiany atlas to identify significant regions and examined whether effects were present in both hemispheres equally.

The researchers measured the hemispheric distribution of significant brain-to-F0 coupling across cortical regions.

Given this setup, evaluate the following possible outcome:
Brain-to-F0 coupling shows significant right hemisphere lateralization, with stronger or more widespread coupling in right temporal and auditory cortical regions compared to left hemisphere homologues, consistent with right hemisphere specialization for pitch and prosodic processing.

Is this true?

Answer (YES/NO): YES